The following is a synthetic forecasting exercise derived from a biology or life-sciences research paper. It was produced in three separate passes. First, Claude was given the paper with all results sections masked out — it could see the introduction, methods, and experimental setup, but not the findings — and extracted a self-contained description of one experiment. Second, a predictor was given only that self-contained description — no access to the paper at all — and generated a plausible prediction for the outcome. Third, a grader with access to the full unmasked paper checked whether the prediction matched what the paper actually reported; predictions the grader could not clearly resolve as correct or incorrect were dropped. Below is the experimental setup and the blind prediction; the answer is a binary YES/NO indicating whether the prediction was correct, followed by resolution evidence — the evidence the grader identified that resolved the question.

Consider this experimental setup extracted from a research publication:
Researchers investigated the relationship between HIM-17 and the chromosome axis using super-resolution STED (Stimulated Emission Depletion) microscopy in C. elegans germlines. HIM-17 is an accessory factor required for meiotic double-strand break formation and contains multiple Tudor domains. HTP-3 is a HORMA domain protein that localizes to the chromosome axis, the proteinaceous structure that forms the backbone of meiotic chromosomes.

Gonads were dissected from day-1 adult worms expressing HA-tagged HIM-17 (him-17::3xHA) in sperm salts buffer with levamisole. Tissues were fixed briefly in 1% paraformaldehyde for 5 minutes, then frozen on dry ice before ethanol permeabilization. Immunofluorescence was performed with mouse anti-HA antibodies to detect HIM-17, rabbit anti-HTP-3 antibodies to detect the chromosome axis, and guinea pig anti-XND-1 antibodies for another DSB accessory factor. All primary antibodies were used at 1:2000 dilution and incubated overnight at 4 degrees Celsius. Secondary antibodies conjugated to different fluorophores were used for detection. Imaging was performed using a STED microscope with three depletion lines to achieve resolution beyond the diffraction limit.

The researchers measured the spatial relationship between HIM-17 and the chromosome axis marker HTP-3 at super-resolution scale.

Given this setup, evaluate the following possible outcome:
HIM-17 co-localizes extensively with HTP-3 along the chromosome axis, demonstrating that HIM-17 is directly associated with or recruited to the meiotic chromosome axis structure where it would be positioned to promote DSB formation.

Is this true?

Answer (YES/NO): NO